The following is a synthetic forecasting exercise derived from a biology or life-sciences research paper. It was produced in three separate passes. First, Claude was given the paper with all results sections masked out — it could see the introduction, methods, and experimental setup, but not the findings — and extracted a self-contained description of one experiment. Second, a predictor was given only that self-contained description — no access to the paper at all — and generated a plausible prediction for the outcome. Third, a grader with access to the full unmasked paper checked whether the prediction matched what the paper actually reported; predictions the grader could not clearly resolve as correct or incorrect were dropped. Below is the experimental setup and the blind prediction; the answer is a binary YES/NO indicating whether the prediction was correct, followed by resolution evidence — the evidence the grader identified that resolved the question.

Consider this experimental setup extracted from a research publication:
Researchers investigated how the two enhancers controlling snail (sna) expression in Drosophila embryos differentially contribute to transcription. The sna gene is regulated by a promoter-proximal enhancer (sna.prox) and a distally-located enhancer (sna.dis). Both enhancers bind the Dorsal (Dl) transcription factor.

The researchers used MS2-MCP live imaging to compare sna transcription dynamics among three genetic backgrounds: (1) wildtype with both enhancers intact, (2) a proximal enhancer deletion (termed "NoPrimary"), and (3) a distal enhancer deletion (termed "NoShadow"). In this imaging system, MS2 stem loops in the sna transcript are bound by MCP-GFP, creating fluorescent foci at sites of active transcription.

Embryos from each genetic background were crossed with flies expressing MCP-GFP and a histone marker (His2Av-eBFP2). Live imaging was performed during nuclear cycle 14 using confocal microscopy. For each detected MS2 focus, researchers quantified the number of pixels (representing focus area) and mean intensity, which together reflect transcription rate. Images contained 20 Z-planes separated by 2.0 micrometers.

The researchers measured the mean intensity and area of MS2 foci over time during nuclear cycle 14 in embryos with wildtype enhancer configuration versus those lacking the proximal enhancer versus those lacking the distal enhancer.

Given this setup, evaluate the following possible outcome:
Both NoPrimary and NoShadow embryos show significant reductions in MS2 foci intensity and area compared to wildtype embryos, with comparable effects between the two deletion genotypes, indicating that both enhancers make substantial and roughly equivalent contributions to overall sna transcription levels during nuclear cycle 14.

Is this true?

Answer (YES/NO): NO